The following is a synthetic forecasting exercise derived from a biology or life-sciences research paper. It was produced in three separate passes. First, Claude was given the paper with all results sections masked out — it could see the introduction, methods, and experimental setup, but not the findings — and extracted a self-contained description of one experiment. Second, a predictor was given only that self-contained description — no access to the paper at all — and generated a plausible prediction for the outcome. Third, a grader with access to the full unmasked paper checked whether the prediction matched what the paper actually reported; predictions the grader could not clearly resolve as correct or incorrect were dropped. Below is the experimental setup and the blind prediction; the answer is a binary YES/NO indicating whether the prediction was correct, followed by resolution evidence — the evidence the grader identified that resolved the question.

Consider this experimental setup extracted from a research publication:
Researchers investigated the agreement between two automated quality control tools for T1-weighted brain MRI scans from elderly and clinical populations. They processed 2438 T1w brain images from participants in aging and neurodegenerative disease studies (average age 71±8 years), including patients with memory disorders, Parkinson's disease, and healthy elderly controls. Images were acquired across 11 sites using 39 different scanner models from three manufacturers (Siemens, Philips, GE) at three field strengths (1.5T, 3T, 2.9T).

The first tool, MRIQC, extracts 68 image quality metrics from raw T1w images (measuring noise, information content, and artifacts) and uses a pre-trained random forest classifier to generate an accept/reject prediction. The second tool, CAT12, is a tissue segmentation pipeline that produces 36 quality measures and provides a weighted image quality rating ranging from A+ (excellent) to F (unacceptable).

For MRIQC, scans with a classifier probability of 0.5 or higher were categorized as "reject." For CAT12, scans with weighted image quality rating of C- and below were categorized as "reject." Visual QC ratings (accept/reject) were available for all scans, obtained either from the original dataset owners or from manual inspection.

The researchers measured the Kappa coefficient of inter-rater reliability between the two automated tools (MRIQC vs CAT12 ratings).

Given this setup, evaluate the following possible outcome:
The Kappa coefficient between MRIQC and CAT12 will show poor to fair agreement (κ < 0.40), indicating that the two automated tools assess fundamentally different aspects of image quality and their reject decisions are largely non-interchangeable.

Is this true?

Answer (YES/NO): YES